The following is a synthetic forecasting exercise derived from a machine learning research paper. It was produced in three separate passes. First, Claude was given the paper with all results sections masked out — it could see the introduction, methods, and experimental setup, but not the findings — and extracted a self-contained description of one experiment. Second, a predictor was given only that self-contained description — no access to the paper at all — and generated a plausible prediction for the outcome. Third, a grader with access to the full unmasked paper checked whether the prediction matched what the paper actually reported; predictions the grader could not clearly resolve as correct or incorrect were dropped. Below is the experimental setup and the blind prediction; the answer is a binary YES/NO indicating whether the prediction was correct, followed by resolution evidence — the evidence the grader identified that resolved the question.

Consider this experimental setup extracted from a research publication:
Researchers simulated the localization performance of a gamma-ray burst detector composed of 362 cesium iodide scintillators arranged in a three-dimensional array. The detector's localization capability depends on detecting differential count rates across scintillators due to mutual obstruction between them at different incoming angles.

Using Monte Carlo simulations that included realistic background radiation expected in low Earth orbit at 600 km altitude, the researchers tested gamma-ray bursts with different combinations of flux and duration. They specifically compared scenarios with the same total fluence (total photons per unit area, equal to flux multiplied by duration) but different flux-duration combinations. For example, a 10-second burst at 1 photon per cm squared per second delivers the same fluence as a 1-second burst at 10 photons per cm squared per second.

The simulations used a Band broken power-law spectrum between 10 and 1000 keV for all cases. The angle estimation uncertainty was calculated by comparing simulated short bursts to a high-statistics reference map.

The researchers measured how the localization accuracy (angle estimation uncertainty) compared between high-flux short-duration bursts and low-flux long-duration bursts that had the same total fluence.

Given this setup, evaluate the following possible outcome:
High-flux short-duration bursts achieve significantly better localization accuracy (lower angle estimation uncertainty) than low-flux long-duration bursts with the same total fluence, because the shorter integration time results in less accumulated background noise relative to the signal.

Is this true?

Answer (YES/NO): YES